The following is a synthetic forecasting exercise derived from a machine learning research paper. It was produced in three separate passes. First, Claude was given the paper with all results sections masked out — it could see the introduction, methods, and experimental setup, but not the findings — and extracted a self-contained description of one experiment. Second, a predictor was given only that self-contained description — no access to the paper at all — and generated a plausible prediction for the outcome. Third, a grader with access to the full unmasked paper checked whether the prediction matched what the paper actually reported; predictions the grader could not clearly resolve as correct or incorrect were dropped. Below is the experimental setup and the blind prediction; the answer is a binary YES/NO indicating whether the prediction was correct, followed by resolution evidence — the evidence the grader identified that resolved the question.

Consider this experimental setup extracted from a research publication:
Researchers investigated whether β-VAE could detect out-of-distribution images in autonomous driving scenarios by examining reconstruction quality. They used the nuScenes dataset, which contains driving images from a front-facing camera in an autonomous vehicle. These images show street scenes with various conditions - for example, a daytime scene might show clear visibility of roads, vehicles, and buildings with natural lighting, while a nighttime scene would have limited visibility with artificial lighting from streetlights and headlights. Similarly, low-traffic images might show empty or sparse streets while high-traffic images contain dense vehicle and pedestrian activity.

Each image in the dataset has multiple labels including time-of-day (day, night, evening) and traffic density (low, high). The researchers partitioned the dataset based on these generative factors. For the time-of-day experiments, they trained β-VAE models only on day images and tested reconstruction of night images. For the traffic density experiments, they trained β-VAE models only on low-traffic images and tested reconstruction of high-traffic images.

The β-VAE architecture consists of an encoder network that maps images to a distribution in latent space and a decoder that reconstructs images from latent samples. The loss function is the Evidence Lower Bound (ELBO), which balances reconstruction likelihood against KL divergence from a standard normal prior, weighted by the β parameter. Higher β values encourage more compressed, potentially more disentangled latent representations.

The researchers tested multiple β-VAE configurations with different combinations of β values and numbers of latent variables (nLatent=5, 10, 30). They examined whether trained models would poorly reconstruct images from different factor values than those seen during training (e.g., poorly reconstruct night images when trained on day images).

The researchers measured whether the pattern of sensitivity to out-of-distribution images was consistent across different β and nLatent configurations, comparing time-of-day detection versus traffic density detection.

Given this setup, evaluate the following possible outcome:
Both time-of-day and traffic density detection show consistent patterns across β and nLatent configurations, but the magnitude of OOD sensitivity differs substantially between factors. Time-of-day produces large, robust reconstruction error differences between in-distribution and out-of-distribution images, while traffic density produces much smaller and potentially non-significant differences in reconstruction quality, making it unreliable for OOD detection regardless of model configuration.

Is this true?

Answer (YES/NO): NO